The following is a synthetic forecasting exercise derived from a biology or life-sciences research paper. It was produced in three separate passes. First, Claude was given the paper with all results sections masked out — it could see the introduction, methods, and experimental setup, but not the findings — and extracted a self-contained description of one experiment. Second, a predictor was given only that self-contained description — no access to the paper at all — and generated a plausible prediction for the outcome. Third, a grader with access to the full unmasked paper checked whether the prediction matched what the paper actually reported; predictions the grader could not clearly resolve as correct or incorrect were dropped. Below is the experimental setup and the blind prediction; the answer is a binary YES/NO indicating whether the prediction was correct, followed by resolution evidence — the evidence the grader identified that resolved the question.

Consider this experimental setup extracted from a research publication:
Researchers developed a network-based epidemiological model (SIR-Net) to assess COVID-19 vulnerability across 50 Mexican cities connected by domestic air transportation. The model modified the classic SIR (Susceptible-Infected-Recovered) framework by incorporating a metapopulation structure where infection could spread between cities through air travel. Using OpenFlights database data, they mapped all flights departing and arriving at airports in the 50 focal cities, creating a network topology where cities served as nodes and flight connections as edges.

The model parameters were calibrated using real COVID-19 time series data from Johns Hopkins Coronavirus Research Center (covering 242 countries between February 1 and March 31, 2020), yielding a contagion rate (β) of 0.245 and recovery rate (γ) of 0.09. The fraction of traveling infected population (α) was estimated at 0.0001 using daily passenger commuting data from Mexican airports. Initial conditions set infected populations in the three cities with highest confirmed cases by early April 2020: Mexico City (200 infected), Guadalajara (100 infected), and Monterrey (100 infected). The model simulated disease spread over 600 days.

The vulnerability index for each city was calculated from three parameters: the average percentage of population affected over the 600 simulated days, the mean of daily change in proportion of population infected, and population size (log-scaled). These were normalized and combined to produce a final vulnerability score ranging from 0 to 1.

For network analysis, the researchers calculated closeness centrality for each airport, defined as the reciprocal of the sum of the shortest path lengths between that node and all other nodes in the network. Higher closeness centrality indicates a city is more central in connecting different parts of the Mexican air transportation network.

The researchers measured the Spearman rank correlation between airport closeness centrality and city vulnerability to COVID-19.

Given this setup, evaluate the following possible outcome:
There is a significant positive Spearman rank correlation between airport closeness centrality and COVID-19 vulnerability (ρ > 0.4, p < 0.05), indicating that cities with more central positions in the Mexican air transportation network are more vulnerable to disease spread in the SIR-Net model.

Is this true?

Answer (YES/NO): YES